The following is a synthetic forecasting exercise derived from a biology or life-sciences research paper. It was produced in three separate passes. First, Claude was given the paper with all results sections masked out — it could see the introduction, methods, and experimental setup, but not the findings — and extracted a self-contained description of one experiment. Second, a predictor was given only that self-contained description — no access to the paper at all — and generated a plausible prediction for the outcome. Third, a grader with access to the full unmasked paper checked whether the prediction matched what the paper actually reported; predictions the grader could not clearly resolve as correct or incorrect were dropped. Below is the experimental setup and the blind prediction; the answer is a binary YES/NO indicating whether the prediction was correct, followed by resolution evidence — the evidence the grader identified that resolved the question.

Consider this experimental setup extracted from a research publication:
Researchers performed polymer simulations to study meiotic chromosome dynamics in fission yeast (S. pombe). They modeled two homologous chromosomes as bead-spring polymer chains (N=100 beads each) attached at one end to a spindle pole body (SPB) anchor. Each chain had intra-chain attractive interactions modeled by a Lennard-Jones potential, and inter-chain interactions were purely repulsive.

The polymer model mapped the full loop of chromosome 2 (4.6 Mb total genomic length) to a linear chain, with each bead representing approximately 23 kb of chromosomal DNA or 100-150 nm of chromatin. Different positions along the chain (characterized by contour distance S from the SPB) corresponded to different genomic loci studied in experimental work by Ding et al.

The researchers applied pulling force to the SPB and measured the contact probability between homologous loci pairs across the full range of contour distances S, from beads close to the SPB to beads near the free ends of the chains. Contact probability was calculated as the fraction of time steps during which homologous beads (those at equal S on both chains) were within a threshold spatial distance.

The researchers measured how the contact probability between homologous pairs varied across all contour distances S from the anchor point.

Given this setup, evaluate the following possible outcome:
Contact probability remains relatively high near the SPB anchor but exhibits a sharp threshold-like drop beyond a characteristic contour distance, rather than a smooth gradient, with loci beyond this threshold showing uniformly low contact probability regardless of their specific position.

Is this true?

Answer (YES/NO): NO